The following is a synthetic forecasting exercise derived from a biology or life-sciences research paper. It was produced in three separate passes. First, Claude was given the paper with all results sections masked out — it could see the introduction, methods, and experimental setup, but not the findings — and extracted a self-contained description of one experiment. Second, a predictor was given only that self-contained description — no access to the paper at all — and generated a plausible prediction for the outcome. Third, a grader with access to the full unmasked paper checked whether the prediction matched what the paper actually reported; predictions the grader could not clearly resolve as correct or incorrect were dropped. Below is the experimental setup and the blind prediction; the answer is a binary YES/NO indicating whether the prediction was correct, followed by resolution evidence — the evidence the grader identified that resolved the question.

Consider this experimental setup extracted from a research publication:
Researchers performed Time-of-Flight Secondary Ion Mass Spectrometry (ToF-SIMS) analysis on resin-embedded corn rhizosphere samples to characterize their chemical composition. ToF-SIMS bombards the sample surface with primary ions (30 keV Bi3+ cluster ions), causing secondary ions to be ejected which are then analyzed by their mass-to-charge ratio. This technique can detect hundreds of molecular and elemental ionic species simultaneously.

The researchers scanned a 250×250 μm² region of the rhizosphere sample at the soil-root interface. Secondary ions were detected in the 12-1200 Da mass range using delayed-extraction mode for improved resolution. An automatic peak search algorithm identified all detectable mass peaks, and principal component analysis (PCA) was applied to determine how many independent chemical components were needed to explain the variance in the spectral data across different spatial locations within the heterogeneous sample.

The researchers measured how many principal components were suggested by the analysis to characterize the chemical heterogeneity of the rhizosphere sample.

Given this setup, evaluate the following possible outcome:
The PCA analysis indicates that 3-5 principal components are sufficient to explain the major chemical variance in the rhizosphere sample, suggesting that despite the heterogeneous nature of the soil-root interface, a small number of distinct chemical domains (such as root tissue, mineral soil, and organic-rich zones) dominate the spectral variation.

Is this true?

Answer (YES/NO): NO